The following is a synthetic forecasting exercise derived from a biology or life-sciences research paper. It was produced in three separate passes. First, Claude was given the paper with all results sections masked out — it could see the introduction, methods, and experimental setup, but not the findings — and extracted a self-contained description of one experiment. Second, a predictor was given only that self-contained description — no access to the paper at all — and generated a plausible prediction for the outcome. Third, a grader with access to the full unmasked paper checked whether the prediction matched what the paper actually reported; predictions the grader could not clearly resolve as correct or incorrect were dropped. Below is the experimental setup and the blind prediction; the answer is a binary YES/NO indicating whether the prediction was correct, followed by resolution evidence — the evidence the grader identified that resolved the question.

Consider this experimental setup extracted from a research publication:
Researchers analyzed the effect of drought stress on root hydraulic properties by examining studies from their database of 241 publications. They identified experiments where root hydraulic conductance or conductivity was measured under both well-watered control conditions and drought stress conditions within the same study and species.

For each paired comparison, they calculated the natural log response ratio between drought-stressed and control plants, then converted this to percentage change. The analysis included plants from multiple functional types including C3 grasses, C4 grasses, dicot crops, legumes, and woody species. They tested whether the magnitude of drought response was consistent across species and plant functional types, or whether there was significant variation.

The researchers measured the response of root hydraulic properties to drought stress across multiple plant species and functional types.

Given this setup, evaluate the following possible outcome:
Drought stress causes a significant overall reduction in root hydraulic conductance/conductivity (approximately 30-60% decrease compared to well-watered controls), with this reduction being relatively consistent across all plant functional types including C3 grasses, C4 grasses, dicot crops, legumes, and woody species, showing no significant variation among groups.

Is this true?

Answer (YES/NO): NO